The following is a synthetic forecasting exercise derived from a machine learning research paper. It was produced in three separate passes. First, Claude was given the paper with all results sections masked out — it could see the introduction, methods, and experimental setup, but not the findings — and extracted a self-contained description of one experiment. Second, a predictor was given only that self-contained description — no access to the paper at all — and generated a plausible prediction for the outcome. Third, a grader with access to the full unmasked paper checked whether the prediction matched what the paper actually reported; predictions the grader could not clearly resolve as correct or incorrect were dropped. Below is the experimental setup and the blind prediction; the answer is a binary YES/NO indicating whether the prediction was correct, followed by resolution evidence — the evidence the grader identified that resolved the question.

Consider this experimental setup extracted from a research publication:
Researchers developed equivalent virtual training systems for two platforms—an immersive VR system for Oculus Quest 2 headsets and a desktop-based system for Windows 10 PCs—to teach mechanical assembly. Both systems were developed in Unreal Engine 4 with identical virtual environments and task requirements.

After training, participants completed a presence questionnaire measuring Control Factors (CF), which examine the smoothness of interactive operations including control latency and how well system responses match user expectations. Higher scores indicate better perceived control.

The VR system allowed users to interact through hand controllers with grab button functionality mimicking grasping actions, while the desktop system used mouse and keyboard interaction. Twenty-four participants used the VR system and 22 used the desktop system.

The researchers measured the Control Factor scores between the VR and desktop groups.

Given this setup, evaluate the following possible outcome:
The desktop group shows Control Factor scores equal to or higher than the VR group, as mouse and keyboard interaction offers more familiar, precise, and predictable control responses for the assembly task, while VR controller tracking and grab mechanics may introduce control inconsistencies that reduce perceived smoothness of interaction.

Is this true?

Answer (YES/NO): YES